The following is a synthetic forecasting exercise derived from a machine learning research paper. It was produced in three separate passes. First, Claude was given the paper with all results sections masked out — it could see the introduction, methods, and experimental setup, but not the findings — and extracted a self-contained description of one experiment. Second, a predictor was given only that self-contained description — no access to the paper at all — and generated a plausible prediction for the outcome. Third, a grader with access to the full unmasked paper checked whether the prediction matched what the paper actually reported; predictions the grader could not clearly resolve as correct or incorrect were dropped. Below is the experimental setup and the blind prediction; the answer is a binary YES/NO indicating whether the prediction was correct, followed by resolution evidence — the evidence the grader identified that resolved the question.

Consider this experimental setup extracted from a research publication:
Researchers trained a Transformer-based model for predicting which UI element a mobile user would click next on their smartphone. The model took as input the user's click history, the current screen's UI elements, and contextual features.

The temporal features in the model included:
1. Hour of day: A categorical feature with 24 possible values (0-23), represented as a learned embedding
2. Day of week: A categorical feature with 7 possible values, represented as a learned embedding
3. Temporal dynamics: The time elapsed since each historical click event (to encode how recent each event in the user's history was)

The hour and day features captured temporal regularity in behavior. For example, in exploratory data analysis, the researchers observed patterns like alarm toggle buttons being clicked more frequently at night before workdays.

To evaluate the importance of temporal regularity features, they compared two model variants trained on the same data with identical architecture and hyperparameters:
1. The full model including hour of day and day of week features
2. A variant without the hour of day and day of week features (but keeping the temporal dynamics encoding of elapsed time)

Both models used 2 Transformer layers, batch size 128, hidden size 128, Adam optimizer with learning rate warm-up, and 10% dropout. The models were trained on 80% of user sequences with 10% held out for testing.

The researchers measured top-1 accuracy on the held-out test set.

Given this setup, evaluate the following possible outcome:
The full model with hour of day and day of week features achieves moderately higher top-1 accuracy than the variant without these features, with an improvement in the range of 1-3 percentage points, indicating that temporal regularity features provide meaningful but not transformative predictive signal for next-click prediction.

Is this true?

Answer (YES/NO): YES